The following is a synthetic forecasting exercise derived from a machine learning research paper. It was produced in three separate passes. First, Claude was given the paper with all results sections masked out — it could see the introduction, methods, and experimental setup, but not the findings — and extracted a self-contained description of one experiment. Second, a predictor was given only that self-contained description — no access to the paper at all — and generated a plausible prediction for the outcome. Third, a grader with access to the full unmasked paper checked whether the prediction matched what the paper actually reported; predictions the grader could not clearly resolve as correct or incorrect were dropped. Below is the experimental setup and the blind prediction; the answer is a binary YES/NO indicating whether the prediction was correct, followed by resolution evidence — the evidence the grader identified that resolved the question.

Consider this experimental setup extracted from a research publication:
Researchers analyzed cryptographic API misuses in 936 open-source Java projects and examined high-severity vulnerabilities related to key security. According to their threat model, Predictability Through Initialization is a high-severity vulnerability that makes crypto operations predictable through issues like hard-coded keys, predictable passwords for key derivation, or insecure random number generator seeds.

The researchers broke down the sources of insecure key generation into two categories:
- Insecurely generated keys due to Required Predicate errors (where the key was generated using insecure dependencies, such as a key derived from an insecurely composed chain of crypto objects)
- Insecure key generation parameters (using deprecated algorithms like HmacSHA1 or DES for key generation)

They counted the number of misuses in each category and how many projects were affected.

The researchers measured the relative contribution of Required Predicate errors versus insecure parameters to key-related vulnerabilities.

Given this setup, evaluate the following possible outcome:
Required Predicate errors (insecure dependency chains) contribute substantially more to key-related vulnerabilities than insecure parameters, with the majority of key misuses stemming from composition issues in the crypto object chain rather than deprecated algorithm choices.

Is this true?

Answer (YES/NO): YES